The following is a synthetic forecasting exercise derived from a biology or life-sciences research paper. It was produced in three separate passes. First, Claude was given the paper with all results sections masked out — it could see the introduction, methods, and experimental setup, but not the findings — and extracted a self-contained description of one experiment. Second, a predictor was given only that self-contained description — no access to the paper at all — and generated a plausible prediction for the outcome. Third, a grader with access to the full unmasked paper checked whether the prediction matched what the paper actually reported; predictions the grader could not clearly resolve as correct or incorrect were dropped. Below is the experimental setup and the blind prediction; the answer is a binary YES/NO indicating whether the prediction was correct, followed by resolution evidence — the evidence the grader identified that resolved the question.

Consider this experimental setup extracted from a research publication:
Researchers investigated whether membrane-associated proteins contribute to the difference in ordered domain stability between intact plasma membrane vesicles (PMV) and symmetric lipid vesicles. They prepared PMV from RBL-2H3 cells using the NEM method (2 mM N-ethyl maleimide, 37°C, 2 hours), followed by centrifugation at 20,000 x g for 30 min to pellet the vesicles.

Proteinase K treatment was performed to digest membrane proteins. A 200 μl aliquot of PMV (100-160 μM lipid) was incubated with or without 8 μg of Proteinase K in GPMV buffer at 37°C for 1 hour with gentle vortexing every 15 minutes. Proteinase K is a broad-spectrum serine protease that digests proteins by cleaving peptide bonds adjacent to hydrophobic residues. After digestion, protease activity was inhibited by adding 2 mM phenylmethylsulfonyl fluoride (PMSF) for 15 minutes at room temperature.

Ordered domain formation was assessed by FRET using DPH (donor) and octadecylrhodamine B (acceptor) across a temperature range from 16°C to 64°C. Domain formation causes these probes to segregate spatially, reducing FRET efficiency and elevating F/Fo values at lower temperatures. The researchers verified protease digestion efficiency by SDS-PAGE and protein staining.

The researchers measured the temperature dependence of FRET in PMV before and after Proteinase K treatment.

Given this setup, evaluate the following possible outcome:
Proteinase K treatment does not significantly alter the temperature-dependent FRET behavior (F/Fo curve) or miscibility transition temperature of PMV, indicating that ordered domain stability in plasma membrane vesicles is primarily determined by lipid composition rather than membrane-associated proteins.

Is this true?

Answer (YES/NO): YES